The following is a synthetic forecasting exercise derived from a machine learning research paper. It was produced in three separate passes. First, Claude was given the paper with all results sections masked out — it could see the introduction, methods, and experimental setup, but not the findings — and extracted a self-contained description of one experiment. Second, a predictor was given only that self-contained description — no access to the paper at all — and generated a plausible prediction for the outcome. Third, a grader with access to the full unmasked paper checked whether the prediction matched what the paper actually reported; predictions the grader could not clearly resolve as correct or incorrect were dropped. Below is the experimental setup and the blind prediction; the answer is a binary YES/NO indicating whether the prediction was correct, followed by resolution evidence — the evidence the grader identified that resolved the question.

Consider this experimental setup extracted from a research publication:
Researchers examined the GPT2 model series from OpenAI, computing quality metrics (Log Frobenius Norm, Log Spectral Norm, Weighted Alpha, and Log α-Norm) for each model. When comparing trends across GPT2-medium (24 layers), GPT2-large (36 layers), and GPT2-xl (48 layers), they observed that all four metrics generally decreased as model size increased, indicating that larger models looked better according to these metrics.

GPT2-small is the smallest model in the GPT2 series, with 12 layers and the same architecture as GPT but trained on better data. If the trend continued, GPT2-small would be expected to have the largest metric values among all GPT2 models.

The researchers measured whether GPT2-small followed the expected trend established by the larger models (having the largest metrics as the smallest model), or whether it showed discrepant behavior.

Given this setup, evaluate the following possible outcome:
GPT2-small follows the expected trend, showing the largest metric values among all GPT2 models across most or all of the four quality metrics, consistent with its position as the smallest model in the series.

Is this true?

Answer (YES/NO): NO